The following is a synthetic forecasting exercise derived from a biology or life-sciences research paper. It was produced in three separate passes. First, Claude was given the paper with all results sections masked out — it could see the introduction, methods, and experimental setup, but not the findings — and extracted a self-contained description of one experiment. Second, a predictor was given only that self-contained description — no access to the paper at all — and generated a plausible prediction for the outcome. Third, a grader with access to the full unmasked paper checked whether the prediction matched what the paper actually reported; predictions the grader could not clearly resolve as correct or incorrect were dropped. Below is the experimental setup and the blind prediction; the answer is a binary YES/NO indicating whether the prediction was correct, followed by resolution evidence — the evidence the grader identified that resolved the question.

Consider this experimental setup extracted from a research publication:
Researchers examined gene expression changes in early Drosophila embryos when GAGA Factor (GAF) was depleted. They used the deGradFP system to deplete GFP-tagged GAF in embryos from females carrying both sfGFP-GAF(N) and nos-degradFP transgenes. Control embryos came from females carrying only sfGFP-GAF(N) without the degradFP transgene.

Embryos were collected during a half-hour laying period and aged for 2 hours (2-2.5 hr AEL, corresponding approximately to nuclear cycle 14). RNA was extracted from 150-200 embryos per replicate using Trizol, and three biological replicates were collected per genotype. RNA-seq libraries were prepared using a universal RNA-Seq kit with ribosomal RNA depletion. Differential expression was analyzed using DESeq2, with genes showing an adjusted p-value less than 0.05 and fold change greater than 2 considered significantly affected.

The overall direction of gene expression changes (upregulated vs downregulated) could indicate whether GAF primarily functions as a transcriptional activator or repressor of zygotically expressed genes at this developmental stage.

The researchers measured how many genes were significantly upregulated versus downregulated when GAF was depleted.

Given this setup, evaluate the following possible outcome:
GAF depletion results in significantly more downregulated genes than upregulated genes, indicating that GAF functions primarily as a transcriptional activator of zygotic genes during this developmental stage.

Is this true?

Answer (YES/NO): YES